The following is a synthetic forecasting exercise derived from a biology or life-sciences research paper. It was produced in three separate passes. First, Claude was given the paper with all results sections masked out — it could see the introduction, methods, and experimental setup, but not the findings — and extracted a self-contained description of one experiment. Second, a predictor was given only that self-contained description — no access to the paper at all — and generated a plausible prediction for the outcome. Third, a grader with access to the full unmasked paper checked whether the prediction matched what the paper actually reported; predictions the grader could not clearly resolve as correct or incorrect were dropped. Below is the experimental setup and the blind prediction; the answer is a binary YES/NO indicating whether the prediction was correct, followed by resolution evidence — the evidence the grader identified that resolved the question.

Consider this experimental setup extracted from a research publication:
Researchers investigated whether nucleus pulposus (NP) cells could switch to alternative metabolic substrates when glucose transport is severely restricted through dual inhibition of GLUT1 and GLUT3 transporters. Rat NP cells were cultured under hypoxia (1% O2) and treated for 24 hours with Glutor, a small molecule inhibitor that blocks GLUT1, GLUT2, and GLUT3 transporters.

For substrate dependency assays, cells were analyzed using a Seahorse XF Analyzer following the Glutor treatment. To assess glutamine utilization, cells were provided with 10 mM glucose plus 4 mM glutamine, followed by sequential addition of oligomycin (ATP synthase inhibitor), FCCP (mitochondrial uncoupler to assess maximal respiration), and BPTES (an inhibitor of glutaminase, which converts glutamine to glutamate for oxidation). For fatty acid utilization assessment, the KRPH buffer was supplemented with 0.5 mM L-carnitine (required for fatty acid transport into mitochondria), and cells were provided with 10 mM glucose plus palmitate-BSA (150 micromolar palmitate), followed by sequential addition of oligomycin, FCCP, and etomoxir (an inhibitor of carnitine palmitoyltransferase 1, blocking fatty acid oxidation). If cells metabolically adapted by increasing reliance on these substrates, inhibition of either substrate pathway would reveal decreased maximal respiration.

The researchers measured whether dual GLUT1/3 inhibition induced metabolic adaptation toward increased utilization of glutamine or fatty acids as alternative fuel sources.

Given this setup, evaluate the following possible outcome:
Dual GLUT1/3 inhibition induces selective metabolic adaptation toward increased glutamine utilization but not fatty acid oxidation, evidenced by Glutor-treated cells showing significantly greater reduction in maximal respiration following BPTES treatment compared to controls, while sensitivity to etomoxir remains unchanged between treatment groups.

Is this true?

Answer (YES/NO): NO